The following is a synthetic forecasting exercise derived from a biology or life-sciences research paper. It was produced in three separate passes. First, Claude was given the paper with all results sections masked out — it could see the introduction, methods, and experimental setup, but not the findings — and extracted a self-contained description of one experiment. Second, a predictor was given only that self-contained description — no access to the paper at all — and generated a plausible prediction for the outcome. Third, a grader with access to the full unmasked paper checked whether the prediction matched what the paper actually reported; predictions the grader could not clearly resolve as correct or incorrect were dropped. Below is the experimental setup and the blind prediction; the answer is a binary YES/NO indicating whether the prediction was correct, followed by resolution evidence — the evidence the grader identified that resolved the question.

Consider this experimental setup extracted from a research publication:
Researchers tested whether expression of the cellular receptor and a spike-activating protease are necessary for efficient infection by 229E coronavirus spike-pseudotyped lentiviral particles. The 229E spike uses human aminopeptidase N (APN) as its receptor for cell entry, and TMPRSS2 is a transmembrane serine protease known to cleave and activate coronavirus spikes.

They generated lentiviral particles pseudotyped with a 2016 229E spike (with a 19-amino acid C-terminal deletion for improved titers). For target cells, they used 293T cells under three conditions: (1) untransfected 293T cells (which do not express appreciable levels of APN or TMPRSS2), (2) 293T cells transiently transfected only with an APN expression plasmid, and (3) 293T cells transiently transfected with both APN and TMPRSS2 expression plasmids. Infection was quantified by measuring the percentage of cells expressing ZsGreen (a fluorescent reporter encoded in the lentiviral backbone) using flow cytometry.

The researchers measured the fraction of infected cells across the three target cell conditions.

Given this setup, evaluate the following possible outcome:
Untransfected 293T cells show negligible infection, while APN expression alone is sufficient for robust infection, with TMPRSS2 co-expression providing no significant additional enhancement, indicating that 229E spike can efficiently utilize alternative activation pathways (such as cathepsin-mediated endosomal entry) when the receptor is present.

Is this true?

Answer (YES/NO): NO